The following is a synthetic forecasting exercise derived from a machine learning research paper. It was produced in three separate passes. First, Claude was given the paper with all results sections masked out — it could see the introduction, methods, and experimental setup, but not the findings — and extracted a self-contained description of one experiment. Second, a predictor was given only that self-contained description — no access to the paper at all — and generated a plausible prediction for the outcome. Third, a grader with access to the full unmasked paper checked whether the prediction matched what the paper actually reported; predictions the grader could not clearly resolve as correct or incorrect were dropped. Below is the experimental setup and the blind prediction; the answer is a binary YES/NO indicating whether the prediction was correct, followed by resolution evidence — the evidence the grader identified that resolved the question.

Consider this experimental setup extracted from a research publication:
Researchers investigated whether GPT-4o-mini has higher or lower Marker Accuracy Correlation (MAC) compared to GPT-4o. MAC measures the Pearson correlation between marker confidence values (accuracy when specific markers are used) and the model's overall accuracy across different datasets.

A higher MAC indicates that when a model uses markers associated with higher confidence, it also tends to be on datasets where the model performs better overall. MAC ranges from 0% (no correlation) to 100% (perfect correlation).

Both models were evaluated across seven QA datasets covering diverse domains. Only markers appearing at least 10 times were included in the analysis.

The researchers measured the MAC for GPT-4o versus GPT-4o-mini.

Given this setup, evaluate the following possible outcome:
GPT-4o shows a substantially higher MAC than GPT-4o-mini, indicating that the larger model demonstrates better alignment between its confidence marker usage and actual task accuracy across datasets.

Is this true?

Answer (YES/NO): NO